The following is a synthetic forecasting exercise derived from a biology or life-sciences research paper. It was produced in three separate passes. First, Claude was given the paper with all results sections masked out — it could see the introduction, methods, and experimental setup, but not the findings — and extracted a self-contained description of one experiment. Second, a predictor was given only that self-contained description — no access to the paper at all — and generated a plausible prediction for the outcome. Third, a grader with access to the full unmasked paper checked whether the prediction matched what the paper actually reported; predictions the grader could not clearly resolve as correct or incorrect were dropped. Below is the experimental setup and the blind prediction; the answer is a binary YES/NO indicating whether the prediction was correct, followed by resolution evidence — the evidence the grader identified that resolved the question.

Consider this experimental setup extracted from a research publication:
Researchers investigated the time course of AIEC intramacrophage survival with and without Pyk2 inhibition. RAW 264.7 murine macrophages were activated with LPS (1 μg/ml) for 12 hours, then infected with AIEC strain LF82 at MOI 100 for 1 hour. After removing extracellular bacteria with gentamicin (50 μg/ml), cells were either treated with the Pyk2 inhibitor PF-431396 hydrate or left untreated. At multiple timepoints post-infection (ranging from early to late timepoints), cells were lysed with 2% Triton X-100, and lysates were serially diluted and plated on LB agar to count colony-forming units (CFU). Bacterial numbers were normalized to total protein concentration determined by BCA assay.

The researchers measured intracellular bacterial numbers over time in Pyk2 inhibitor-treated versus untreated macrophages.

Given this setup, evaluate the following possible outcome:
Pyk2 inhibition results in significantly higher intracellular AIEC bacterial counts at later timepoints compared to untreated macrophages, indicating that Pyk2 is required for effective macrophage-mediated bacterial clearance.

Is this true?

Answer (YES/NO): NO